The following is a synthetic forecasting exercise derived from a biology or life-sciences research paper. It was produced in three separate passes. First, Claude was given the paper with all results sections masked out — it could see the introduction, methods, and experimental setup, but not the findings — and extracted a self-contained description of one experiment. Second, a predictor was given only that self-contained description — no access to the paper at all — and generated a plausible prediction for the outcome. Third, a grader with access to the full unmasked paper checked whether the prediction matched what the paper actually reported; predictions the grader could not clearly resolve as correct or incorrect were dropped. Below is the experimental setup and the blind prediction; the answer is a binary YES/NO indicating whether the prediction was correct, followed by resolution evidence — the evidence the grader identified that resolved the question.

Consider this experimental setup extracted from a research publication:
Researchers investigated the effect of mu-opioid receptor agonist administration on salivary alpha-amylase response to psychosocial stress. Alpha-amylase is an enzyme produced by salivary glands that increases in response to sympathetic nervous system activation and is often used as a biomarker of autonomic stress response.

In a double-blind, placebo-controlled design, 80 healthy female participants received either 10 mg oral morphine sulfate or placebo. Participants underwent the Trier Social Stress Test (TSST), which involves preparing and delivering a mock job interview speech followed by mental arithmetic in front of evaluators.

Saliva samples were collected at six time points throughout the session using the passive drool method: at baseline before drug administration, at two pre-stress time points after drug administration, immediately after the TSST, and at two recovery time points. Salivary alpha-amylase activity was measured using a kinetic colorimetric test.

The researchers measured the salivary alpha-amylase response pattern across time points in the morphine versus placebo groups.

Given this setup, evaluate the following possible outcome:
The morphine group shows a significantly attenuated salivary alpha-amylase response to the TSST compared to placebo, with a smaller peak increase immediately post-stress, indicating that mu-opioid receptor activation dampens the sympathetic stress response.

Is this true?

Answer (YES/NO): NO